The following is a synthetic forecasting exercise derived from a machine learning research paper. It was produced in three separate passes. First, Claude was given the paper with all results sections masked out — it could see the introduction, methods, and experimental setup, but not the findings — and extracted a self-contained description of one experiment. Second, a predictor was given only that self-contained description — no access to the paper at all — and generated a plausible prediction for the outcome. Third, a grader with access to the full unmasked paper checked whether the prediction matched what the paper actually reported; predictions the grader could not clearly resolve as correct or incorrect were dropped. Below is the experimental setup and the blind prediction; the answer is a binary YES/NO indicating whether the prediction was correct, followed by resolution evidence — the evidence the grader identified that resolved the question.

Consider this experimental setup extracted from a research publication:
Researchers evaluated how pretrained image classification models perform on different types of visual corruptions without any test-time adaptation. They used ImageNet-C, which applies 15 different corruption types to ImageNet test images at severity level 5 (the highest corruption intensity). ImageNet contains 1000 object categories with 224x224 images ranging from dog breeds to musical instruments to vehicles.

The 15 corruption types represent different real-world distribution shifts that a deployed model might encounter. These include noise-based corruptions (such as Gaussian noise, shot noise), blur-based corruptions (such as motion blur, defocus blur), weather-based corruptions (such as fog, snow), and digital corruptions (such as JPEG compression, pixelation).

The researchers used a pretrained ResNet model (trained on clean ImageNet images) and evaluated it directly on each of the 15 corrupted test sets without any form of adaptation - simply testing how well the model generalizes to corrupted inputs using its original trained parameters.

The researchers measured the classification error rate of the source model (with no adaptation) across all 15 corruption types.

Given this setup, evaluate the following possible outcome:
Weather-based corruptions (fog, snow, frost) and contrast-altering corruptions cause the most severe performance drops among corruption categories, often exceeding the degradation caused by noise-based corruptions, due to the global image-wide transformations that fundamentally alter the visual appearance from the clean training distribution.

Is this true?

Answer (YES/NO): NO